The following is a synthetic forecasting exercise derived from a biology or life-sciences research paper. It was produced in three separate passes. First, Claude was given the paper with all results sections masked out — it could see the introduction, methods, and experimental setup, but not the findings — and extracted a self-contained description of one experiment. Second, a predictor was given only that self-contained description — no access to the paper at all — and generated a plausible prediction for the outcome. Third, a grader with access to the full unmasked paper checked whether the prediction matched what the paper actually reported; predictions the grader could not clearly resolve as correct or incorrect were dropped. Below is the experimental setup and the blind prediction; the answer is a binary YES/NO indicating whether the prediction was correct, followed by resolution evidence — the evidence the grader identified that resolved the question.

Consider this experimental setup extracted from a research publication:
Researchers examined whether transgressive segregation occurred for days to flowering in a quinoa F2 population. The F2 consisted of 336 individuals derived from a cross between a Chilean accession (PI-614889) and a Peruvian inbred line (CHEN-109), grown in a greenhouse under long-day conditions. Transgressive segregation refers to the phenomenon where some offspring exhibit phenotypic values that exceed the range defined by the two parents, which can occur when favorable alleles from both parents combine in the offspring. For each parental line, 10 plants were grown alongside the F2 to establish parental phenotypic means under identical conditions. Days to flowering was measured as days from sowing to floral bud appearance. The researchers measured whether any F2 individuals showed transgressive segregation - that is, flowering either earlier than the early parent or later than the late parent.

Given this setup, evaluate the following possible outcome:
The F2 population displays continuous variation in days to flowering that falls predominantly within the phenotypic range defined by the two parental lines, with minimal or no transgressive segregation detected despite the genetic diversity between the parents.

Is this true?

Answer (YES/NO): NO